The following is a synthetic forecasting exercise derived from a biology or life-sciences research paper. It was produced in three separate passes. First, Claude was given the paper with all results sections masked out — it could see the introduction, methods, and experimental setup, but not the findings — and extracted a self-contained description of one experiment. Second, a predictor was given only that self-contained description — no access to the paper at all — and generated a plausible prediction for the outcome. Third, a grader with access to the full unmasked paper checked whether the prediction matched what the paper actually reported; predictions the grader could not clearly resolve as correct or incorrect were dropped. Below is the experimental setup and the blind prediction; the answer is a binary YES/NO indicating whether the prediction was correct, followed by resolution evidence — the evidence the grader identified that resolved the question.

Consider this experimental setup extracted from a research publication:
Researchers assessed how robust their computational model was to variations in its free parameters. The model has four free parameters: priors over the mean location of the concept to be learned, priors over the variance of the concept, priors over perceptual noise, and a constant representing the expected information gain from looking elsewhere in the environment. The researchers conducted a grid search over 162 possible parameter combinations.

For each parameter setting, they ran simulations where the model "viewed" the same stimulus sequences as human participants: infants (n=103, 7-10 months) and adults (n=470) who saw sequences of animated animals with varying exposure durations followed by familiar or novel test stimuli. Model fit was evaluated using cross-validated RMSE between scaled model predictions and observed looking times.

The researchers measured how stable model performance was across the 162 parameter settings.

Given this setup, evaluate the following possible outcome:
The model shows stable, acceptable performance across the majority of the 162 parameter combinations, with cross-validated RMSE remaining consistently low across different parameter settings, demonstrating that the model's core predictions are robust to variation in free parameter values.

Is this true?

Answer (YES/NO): YES